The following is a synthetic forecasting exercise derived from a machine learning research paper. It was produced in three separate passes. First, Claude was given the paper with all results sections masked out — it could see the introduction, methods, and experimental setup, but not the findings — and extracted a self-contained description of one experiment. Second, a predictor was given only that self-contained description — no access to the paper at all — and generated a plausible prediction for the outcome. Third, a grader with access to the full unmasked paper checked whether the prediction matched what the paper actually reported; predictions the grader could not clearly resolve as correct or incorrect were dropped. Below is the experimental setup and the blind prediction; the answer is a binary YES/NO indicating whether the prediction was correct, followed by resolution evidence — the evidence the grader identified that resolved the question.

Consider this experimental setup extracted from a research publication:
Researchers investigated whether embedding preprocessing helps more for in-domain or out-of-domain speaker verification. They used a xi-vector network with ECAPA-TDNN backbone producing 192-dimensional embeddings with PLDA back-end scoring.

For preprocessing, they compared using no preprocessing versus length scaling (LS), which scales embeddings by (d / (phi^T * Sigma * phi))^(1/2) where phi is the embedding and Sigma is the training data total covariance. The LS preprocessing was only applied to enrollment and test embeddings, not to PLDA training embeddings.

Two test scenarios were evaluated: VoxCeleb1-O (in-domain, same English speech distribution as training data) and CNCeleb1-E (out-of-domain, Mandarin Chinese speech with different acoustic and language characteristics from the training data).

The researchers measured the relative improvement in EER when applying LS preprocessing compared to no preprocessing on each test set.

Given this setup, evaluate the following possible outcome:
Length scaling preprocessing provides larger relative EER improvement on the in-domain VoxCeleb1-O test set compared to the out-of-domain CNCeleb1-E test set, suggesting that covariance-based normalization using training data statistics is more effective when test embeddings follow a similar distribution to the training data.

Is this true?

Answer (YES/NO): NO